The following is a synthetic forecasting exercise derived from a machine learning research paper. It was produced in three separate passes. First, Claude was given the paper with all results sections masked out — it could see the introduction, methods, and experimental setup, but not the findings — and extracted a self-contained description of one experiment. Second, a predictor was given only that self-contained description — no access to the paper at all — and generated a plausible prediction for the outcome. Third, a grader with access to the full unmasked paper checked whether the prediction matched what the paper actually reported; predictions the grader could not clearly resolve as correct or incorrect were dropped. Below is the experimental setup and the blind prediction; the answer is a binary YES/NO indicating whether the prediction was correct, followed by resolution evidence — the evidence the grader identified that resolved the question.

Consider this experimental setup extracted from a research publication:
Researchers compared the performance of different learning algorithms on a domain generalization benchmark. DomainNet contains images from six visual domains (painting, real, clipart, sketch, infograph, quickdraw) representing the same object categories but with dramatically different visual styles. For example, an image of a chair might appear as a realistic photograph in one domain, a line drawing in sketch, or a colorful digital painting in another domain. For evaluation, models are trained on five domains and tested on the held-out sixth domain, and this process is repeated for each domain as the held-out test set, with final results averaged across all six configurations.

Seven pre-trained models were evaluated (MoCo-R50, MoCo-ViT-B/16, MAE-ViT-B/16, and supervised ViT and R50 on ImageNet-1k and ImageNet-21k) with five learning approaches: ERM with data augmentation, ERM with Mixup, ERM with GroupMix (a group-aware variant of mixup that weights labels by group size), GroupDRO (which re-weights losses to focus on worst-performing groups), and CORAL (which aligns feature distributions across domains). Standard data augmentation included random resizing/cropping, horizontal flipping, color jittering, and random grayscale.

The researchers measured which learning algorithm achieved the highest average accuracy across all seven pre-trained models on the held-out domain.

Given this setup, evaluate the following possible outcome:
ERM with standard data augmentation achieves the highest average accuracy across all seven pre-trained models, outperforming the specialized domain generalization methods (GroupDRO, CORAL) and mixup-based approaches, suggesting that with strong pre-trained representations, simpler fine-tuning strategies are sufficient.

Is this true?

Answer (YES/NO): YES